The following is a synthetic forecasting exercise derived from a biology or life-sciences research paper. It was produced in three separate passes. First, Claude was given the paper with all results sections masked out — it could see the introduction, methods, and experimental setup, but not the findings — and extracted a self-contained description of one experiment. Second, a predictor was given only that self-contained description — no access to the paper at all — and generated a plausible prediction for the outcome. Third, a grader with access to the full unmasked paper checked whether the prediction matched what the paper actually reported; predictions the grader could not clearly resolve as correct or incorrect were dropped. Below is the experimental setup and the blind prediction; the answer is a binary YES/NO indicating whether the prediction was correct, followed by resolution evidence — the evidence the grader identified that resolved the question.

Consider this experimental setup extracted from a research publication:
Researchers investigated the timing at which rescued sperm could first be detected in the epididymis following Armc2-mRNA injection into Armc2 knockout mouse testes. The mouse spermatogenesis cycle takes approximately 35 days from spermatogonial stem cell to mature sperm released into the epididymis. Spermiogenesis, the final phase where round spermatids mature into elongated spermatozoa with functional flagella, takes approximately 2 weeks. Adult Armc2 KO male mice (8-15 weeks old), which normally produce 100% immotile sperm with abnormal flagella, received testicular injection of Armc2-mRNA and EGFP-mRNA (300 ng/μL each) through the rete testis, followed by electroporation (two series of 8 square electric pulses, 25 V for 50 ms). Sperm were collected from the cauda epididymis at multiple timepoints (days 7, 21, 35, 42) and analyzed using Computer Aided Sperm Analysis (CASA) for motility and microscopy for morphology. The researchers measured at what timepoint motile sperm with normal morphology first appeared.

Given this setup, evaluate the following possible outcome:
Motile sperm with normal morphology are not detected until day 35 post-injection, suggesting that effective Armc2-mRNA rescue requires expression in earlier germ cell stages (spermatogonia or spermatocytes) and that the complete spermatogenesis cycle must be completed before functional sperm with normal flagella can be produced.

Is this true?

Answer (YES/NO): NO